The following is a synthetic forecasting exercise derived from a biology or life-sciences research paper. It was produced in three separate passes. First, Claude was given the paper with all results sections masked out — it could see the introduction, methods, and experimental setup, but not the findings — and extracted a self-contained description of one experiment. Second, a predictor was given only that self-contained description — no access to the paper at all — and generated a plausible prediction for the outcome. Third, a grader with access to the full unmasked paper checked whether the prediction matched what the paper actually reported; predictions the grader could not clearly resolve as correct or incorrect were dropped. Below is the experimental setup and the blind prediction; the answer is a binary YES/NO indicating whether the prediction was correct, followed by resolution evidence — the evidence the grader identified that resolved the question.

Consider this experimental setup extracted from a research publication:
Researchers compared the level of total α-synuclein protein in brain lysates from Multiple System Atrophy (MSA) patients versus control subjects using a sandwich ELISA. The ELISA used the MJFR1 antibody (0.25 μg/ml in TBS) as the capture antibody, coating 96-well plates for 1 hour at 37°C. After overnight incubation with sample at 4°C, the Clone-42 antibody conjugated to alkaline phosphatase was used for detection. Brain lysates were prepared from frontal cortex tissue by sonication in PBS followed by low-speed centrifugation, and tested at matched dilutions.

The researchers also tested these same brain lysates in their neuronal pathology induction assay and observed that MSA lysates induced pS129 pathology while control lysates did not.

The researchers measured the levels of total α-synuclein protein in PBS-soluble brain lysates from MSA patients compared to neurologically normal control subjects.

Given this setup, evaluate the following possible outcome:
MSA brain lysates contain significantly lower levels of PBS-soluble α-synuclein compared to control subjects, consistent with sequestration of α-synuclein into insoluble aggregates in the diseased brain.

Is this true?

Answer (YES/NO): NO